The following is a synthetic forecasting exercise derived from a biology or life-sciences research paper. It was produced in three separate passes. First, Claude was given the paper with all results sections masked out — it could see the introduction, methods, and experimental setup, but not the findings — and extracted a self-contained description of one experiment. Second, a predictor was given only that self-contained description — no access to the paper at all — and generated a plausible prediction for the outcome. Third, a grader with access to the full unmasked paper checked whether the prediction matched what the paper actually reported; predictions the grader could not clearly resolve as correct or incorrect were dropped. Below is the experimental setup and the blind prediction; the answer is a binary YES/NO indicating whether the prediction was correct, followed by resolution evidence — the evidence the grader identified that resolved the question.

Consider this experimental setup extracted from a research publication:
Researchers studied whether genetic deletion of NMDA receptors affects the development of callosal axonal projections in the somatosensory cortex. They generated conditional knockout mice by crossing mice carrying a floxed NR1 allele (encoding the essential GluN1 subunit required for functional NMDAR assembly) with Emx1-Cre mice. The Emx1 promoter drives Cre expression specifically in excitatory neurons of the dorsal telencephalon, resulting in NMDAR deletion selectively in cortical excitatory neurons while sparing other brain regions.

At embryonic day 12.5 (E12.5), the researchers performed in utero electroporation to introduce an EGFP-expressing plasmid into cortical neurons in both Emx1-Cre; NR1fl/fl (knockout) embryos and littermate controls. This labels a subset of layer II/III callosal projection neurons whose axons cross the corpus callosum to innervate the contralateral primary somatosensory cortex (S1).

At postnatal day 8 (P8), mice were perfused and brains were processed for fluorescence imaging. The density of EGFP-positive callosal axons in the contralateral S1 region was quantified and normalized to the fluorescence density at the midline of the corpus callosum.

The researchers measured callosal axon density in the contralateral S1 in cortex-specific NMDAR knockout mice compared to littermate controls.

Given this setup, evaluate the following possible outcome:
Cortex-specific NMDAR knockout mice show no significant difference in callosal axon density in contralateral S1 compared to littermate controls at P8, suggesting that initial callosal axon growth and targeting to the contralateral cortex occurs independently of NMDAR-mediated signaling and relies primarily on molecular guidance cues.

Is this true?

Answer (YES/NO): NO